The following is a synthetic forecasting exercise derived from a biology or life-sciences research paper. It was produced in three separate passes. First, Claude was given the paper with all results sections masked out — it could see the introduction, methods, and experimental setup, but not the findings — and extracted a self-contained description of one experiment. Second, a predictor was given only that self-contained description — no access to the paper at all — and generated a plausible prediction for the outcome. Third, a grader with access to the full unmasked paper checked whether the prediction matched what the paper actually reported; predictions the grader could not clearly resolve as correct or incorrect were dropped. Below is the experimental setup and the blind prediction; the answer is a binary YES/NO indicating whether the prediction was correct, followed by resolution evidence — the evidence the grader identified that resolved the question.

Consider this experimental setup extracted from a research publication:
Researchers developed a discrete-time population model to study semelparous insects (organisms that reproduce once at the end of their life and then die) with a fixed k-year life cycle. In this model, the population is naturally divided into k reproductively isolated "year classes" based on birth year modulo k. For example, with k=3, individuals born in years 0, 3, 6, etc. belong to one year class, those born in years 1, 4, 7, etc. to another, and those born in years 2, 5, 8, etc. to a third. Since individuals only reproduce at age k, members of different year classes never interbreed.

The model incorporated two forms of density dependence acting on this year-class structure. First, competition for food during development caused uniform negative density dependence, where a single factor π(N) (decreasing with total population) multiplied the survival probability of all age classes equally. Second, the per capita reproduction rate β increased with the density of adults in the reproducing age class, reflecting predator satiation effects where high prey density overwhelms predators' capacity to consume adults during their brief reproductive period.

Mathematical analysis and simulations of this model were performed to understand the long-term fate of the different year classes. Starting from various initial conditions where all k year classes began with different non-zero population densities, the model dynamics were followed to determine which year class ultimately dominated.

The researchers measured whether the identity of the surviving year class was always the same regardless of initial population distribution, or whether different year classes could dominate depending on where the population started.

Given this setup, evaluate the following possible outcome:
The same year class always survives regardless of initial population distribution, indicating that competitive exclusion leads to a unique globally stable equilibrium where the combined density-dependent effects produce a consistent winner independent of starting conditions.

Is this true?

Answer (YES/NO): NO